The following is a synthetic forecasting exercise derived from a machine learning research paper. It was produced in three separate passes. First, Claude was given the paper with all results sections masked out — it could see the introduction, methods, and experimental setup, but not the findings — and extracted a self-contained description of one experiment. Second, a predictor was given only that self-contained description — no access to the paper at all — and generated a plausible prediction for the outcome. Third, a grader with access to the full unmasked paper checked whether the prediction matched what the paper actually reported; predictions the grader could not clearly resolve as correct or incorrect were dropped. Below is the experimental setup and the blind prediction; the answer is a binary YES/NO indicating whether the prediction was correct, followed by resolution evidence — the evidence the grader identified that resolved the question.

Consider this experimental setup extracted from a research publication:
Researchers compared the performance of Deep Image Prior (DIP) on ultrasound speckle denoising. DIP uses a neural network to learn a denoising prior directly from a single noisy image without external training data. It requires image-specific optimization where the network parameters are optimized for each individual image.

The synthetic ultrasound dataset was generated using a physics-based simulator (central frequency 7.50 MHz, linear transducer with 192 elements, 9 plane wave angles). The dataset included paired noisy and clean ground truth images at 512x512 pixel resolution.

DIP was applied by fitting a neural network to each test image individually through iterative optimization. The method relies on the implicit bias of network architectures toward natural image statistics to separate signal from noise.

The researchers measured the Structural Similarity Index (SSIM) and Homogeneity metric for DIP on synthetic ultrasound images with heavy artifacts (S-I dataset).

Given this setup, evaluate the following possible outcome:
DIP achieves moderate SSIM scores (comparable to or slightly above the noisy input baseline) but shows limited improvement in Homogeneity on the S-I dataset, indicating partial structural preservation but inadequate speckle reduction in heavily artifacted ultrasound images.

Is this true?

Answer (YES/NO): NO